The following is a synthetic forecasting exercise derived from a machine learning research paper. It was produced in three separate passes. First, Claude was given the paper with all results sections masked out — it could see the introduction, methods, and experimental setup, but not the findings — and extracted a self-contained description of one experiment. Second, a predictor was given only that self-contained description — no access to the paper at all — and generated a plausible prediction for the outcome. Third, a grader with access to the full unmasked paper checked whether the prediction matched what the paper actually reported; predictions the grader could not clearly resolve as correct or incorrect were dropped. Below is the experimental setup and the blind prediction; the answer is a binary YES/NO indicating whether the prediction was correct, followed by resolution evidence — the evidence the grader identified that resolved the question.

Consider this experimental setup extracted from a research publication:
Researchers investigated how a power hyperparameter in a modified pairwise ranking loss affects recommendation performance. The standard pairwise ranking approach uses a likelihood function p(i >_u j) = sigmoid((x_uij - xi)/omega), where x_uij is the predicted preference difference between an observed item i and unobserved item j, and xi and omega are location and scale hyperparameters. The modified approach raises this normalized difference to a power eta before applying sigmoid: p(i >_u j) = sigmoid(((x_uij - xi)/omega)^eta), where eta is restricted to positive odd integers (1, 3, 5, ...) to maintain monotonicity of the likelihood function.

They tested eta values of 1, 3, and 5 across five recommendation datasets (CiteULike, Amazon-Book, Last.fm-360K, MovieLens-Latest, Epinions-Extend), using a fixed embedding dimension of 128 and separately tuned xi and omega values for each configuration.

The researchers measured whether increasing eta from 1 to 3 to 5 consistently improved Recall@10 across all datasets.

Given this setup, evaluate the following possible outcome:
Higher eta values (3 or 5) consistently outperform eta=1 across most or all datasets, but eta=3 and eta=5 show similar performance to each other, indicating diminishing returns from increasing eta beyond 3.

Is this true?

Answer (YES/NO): YES